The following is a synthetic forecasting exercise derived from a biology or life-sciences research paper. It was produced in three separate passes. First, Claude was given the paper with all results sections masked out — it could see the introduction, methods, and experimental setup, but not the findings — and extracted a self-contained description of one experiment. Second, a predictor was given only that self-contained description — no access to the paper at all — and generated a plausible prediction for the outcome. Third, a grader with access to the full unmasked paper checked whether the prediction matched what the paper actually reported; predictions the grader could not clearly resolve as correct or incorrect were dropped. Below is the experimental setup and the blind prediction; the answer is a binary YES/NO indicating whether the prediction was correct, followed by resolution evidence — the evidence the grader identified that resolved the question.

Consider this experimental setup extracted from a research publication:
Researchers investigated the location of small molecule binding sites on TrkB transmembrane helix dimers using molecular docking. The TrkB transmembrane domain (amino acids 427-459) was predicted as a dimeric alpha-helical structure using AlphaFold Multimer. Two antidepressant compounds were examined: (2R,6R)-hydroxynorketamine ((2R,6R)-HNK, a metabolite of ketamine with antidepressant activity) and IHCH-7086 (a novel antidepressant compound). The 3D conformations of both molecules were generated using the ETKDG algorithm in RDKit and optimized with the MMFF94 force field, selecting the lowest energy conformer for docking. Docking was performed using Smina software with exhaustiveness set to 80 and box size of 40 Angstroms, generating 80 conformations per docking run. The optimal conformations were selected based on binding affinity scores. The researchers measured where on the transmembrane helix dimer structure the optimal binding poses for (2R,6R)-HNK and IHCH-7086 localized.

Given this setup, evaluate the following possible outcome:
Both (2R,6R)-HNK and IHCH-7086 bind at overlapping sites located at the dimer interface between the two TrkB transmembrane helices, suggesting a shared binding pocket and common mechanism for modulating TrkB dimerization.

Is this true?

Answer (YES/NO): YES